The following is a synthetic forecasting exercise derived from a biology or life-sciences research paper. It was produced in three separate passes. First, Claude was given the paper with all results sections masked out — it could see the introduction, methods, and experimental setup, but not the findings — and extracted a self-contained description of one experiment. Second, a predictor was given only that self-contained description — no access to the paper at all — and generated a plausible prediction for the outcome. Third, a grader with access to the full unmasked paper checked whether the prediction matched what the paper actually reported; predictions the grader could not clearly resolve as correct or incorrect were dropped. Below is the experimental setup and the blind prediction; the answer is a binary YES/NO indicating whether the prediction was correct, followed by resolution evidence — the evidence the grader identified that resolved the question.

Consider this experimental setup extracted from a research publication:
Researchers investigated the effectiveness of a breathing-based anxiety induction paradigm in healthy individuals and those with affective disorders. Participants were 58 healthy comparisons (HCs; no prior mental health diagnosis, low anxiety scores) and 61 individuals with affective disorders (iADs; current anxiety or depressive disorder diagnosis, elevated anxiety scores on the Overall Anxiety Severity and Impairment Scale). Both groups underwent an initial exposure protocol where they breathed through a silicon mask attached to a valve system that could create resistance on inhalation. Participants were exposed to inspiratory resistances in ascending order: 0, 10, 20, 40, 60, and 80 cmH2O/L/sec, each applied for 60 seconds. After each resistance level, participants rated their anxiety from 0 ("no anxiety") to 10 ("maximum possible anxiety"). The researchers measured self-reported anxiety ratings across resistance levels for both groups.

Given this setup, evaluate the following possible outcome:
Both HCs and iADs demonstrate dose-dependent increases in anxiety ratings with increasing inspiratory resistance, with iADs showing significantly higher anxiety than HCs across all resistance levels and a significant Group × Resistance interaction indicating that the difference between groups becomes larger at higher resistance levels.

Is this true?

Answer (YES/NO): YES